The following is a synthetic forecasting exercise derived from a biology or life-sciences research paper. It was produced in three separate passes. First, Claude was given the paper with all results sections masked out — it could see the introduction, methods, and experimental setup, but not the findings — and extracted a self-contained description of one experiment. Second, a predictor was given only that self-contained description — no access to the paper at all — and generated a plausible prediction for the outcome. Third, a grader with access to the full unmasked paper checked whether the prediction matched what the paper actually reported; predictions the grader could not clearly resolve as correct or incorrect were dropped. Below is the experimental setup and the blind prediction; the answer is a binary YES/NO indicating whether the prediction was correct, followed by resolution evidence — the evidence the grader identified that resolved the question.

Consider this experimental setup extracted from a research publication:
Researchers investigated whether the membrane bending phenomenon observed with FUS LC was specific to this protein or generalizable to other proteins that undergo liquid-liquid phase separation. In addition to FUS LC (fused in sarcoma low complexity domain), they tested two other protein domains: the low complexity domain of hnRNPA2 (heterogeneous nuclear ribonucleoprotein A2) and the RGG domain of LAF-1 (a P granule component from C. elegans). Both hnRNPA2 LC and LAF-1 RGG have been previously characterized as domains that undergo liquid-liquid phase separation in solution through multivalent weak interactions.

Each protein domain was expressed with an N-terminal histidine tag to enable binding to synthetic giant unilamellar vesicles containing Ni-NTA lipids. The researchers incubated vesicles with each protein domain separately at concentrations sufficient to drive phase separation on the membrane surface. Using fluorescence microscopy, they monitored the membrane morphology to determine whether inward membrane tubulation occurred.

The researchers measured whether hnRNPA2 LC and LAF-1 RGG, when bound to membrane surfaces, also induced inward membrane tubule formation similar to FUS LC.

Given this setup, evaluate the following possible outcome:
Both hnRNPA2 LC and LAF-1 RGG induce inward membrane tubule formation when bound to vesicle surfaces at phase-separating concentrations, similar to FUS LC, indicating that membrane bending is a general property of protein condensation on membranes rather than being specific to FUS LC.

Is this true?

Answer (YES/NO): YES